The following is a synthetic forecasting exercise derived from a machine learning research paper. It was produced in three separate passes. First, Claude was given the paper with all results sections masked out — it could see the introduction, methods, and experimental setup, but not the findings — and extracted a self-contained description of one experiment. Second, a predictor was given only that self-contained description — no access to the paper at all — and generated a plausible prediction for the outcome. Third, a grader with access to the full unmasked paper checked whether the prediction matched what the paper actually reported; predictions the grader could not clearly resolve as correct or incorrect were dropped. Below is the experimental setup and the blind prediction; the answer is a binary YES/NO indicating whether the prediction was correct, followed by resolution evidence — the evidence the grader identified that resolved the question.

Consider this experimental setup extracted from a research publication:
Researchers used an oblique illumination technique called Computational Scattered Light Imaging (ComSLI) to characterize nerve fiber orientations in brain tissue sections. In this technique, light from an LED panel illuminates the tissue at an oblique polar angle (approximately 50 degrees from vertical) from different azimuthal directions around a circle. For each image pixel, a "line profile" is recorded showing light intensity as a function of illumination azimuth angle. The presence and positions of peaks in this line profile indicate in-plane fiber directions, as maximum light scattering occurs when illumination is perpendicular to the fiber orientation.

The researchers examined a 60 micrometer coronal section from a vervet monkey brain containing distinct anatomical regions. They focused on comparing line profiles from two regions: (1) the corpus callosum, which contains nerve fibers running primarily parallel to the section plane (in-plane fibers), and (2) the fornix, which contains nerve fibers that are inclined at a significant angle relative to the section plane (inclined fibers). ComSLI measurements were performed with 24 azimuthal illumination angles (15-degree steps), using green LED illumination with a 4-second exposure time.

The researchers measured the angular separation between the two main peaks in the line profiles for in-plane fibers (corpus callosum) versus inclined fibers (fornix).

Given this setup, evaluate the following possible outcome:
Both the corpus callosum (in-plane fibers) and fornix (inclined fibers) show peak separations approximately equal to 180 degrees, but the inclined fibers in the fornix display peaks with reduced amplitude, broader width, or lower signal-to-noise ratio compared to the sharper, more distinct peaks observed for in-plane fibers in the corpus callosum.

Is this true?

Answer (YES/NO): NO